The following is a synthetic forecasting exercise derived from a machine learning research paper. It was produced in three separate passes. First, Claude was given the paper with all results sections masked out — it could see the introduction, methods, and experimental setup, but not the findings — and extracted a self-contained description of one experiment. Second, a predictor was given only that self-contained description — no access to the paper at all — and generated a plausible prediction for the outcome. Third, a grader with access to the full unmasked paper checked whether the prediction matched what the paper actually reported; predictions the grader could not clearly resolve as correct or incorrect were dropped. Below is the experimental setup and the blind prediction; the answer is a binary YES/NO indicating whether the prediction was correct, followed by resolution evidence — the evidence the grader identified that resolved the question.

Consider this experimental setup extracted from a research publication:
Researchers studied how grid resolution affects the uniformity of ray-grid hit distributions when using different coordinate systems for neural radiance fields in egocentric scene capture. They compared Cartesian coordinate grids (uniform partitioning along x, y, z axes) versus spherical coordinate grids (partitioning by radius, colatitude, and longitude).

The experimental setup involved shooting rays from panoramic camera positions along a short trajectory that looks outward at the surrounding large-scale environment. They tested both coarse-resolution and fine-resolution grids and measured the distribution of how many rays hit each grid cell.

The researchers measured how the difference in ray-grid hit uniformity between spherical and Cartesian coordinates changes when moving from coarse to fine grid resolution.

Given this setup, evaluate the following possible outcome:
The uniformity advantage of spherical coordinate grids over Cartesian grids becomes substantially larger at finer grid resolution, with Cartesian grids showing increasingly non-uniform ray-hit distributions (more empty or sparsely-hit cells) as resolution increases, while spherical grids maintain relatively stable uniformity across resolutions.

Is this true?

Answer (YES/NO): YES